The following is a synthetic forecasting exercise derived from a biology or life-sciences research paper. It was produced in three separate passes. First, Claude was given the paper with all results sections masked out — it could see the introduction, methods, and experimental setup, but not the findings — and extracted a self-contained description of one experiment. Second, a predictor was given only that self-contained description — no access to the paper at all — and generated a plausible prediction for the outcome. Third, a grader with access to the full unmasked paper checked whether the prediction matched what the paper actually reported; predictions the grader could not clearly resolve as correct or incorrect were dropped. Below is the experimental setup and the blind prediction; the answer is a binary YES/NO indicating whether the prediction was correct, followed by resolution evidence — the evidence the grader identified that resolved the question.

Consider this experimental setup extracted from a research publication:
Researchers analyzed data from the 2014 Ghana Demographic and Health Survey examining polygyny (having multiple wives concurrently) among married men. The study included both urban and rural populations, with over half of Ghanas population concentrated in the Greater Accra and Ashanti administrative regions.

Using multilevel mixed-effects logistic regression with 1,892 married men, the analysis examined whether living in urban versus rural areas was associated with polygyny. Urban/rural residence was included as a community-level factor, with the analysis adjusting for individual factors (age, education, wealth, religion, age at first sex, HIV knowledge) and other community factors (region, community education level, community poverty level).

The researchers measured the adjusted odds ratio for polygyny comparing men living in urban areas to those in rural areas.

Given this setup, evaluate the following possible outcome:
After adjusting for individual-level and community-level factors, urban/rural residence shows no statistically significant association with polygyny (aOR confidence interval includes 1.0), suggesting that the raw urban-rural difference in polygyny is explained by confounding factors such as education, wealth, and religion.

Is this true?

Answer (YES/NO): YES